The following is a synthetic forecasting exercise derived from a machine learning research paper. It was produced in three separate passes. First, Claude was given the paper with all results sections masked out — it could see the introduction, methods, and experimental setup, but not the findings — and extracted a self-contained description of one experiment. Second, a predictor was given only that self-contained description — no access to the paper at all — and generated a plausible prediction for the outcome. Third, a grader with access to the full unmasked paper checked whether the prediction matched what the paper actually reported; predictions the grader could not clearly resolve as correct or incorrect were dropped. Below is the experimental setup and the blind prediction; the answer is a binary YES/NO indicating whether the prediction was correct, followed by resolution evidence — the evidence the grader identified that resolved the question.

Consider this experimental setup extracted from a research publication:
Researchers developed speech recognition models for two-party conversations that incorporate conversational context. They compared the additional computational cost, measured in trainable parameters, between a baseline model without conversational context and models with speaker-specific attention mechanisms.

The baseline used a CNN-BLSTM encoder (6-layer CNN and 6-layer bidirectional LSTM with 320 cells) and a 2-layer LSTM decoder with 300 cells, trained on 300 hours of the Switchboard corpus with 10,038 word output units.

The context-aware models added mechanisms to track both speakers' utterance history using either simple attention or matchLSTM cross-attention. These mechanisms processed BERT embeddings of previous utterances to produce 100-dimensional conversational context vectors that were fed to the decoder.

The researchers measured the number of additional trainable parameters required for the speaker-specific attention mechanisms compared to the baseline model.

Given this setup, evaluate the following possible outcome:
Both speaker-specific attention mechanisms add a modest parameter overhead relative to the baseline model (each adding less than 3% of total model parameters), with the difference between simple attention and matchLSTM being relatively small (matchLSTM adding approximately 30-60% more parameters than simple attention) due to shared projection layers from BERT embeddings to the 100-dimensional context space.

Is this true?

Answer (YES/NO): NO